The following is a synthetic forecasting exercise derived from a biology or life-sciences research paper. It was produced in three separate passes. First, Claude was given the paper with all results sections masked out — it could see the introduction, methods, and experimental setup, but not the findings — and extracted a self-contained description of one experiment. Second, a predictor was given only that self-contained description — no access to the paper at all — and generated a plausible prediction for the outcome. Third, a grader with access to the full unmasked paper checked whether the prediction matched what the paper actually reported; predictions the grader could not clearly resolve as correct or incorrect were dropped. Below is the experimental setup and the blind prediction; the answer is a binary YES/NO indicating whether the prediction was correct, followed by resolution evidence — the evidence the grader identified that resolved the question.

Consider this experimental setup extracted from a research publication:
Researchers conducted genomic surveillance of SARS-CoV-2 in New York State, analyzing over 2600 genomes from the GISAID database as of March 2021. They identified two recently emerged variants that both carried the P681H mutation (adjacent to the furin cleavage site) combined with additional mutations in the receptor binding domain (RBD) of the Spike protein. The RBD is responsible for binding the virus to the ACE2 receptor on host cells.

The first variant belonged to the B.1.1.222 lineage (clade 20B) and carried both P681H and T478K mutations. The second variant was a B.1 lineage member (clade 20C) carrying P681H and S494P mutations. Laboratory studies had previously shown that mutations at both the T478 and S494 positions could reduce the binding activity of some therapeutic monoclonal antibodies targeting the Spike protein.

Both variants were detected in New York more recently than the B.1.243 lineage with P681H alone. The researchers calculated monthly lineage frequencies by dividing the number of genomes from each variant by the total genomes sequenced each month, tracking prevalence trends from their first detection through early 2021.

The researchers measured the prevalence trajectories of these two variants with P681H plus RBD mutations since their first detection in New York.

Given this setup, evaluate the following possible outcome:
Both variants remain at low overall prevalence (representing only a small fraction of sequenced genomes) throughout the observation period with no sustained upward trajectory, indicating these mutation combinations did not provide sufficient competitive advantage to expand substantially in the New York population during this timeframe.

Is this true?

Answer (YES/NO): NO